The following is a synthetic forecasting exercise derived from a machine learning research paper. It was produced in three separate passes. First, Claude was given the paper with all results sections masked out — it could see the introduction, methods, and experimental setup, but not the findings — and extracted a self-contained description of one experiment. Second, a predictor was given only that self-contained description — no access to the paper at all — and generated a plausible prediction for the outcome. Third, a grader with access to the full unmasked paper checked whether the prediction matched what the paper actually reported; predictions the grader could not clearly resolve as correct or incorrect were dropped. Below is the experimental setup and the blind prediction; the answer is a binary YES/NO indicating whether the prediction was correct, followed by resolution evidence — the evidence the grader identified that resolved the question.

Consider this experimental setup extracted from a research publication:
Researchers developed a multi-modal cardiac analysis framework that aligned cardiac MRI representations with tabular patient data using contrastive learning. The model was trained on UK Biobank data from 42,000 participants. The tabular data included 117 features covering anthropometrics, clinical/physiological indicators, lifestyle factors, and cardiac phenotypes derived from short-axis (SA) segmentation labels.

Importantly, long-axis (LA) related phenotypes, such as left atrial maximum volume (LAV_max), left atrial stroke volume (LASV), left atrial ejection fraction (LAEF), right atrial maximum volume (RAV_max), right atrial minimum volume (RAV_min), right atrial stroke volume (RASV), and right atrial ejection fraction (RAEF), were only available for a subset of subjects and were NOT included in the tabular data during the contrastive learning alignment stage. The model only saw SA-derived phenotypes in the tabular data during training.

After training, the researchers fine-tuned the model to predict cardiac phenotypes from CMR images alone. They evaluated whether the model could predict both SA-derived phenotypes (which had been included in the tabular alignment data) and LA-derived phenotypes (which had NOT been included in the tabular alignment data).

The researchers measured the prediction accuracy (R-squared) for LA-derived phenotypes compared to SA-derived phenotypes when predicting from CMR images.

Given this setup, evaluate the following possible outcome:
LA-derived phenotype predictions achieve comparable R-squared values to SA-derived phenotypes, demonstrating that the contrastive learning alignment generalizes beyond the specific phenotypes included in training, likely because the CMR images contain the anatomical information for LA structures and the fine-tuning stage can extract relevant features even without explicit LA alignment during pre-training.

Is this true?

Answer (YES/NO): NO